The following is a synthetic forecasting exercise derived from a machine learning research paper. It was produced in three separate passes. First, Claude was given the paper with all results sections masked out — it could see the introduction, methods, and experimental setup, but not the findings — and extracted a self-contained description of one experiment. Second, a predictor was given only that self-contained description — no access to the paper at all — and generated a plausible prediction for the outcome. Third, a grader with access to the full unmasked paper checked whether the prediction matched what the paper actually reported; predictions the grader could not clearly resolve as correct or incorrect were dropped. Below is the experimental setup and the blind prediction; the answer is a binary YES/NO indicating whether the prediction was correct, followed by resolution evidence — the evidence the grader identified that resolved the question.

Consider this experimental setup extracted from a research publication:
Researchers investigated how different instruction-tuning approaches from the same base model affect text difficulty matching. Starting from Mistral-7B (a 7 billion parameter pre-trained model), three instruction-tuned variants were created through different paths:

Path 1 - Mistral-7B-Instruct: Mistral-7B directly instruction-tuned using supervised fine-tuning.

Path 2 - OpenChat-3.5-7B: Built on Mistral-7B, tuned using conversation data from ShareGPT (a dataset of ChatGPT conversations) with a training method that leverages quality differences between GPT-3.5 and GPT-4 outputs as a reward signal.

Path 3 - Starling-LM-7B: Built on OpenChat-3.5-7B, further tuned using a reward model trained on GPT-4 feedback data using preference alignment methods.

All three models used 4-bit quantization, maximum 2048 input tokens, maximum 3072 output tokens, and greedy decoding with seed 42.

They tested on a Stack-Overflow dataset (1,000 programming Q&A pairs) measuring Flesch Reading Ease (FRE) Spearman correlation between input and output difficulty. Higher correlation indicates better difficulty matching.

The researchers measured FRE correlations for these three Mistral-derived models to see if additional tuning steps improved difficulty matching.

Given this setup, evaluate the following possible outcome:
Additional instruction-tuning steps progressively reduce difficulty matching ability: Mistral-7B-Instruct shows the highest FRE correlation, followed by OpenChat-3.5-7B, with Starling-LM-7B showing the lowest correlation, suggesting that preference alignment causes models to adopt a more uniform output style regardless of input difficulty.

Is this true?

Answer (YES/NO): YES